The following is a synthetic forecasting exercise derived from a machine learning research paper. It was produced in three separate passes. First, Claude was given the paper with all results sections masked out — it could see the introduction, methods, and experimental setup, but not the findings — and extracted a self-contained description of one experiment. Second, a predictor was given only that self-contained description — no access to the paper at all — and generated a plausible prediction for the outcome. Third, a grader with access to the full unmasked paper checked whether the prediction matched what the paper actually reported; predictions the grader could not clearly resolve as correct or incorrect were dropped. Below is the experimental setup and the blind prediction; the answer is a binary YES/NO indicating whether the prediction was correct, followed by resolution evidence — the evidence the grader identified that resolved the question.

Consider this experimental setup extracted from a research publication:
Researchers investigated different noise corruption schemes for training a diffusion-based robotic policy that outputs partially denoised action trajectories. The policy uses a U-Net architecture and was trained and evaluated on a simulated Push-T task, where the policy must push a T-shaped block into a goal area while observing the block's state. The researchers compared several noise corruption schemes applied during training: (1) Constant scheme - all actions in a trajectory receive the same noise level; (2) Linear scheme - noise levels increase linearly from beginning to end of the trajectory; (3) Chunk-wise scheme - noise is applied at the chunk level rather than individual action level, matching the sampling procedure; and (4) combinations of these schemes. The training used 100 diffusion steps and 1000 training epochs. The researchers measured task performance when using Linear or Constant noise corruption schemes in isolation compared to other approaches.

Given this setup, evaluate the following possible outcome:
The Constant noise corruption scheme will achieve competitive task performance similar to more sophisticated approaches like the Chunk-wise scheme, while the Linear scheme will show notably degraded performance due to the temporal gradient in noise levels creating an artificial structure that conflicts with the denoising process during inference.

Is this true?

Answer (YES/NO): NO